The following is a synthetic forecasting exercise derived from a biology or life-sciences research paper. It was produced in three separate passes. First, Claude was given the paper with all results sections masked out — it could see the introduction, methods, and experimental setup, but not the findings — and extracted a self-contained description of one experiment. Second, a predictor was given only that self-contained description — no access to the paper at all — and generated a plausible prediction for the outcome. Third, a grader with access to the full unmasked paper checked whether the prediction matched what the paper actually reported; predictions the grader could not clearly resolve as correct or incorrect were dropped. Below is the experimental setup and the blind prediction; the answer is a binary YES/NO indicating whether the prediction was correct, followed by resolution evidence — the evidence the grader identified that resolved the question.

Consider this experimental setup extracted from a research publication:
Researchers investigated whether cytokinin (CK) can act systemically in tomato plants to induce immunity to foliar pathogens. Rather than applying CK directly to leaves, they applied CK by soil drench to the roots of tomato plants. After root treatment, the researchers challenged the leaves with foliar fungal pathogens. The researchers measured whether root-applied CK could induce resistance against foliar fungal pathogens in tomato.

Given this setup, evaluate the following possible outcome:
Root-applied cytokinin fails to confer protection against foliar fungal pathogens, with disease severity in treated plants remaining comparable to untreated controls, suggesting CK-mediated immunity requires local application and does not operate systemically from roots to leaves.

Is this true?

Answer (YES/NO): NO